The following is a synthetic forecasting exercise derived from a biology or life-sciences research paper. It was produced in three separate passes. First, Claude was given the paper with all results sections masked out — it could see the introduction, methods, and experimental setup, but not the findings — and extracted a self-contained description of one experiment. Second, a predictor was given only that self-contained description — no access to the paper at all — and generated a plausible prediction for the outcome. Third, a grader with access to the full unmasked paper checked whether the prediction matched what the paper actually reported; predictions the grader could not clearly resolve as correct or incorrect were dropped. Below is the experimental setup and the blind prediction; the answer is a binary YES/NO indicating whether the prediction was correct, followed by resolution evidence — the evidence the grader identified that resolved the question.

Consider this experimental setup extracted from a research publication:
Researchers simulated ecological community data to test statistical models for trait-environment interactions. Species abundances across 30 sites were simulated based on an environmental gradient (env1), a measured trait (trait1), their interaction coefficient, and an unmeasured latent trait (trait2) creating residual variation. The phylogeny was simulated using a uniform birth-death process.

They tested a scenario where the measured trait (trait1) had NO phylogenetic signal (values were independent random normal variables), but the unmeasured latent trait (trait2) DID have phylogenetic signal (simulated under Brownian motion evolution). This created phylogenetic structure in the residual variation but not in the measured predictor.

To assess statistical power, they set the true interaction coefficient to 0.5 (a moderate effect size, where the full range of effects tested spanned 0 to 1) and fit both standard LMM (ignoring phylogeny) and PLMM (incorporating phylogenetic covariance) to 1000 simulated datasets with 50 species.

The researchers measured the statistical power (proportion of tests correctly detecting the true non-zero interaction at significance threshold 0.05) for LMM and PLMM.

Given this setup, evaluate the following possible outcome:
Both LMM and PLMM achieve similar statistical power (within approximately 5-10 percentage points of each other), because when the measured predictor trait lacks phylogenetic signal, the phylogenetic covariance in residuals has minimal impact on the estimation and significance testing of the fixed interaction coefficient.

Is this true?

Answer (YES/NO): NO